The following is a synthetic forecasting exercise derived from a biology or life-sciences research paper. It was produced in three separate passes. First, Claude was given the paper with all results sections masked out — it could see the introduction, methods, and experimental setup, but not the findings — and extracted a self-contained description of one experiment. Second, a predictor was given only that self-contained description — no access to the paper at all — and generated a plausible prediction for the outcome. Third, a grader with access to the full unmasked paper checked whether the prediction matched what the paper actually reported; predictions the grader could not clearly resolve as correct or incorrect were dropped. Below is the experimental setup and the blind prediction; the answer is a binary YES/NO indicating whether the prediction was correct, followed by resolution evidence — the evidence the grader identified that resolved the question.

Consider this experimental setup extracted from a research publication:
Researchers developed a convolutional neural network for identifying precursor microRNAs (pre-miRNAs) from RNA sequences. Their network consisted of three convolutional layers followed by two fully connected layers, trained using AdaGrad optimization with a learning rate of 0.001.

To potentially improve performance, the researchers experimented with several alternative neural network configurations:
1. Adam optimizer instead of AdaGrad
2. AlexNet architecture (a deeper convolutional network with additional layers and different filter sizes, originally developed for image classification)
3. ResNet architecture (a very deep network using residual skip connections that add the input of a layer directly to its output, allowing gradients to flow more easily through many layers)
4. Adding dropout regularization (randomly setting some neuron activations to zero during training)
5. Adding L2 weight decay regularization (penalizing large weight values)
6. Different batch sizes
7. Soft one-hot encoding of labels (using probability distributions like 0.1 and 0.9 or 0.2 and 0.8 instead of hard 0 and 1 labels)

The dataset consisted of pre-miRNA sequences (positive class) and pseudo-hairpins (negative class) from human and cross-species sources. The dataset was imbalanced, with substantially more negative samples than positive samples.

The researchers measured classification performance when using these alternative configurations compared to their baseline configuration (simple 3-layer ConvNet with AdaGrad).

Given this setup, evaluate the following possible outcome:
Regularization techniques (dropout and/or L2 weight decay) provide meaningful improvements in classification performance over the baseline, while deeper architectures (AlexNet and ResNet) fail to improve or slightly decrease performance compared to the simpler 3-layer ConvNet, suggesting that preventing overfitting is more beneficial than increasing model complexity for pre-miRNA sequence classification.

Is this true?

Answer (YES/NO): NO